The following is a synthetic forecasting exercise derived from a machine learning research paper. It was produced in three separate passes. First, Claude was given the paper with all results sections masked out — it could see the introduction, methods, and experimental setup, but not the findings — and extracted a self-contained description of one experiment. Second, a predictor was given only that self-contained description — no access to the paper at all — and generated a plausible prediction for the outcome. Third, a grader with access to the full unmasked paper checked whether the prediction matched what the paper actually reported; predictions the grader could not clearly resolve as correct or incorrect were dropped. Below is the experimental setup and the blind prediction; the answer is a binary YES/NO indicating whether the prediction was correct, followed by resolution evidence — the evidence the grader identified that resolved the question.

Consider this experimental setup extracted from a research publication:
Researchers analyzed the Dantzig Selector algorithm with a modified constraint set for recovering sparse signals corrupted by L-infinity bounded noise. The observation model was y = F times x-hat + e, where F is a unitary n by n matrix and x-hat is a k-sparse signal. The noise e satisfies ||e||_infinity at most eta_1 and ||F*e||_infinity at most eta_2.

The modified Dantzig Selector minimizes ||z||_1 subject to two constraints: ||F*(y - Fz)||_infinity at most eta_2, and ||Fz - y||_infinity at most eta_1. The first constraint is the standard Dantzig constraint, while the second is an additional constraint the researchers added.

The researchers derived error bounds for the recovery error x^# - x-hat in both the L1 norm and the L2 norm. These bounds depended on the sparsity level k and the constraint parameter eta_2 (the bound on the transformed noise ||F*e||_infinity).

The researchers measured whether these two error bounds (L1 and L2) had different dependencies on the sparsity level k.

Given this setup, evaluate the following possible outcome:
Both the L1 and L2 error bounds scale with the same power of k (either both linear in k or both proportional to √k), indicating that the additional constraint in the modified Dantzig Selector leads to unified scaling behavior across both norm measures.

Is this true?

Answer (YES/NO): NO